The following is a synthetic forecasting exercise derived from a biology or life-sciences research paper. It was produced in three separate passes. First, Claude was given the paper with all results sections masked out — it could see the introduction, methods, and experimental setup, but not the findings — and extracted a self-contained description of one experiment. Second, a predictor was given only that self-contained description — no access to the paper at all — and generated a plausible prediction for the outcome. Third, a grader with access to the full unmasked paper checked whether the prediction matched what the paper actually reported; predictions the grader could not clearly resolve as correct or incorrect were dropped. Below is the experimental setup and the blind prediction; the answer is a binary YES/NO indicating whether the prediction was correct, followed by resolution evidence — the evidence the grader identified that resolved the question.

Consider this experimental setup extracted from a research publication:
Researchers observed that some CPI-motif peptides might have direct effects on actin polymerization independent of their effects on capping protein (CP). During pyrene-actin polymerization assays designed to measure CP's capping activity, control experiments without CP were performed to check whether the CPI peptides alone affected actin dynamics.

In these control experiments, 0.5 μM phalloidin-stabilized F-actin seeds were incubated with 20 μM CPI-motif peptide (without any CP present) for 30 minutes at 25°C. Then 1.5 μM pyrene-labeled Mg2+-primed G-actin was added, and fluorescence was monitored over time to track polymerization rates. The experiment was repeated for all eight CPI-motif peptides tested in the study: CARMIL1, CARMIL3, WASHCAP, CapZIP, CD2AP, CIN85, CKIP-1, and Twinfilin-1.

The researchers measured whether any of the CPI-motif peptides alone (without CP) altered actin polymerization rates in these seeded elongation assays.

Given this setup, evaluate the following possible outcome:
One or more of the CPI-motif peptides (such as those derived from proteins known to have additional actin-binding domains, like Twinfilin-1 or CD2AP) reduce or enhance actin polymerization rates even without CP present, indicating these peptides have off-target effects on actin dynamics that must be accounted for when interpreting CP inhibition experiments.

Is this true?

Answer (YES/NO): YES